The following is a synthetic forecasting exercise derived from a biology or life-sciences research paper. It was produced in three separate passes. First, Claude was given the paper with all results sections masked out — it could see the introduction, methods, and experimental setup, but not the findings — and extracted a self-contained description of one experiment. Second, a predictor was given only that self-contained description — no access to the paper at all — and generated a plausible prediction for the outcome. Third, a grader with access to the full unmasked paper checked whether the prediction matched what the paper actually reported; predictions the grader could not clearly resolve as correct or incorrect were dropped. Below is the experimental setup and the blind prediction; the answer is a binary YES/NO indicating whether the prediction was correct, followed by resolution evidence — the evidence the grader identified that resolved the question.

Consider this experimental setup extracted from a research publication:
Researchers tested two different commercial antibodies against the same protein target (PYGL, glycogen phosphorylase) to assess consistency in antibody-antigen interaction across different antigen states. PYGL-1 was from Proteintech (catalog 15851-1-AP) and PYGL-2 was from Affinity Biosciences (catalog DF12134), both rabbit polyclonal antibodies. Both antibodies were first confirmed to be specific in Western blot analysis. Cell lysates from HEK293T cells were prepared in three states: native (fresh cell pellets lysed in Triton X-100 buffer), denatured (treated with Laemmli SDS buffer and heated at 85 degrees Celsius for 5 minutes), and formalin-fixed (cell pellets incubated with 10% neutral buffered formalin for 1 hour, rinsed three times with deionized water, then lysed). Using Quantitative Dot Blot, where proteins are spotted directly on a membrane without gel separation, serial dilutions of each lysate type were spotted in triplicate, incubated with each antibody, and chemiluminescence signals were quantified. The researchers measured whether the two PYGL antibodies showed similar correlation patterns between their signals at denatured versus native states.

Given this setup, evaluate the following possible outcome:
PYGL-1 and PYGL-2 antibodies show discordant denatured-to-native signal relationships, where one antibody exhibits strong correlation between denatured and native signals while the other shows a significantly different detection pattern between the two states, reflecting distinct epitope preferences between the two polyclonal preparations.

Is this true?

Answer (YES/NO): YES